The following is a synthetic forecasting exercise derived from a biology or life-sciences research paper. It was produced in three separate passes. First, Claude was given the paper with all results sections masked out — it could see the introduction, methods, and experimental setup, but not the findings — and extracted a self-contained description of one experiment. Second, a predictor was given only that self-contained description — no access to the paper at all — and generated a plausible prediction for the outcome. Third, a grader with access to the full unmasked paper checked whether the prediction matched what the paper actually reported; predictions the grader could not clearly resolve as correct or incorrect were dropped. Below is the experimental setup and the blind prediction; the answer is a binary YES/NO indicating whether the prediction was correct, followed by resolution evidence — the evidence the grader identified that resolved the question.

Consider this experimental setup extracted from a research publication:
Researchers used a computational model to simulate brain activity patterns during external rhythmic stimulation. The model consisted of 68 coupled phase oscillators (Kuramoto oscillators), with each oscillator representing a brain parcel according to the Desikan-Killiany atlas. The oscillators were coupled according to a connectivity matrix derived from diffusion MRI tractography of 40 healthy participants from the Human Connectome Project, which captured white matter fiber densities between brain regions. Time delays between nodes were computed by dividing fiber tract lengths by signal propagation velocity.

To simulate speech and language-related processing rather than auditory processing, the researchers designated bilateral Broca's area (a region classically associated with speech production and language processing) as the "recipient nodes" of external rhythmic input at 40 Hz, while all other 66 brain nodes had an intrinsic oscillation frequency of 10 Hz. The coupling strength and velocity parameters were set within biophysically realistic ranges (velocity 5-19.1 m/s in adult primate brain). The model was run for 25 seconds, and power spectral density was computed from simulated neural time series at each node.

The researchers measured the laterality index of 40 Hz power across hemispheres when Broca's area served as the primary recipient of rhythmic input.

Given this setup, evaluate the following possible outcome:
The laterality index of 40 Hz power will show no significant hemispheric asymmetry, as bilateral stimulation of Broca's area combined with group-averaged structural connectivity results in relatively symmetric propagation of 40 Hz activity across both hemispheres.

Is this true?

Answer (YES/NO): NO